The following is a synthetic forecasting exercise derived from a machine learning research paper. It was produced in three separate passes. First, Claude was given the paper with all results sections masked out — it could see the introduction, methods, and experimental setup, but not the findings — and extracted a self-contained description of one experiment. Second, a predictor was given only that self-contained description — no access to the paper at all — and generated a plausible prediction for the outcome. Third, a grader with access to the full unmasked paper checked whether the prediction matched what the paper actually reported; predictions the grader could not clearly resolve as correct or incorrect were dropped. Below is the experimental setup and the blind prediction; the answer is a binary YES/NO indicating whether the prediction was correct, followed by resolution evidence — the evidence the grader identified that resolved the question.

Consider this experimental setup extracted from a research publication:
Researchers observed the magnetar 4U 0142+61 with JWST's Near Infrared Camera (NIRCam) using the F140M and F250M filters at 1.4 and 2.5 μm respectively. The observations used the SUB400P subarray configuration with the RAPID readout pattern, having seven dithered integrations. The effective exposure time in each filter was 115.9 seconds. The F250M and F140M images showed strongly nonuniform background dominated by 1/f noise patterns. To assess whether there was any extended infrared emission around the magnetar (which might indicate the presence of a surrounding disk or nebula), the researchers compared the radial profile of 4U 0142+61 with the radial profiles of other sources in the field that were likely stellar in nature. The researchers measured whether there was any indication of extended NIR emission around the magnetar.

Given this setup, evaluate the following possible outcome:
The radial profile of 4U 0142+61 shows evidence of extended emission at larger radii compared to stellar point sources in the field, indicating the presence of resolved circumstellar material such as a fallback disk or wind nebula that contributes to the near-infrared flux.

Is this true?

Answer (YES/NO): NO